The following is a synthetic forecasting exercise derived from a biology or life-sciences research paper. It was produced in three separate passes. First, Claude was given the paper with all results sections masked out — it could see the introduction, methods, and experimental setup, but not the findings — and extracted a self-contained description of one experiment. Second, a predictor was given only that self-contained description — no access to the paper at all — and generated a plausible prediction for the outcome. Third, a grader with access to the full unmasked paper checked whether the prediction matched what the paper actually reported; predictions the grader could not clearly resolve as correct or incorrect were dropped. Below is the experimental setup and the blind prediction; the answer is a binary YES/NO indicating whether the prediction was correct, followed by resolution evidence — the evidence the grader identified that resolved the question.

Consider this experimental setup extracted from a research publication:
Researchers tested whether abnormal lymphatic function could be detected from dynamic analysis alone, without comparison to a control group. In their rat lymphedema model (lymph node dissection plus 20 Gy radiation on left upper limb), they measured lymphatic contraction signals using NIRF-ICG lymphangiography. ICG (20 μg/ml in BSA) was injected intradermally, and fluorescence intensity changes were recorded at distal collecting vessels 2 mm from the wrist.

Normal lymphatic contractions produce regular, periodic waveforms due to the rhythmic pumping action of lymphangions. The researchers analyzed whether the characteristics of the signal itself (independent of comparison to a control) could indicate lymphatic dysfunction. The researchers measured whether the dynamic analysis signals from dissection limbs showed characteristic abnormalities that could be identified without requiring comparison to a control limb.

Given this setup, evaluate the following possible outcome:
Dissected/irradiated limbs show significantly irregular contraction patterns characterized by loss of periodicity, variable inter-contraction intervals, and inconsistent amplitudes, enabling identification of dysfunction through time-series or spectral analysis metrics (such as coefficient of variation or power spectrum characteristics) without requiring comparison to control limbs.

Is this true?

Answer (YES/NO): YES